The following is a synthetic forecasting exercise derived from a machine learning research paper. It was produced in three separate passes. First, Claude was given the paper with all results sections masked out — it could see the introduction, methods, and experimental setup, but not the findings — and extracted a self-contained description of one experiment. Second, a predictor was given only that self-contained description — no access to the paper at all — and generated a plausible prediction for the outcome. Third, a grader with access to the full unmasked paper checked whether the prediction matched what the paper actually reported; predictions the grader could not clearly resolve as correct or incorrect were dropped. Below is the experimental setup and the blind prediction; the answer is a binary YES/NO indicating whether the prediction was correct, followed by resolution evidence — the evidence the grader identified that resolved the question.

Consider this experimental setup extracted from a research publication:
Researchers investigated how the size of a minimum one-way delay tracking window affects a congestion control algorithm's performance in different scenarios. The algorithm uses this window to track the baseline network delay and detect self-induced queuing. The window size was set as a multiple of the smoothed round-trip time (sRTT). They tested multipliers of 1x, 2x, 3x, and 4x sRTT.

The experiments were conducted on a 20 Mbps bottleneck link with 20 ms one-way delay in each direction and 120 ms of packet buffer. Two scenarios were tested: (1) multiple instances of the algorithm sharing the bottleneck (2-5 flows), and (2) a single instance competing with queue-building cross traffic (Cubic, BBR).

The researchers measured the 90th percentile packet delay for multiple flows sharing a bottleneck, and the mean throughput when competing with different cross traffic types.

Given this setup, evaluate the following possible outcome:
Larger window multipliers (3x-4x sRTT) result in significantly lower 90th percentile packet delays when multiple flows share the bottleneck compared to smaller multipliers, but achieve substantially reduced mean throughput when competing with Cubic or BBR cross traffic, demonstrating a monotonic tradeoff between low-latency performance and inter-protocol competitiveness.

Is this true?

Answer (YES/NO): NO